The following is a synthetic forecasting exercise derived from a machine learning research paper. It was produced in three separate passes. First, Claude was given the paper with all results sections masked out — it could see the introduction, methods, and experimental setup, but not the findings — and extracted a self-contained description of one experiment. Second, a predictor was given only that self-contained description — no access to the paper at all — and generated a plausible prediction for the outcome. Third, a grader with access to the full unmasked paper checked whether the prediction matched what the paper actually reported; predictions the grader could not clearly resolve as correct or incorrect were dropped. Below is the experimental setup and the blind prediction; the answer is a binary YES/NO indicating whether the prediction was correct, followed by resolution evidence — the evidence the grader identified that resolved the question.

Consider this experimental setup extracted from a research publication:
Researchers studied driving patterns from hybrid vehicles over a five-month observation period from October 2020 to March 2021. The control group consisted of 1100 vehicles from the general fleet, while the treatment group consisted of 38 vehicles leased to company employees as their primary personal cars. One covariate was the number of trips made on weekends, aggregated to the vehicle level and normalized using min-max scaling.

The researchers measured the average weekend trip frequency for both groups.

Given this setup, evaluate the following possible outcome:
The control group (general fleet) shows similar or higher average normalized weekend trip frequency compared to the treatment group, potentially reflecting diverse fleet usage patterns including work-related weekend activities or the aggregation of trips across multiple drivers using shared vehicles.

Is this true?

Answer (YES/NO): YES